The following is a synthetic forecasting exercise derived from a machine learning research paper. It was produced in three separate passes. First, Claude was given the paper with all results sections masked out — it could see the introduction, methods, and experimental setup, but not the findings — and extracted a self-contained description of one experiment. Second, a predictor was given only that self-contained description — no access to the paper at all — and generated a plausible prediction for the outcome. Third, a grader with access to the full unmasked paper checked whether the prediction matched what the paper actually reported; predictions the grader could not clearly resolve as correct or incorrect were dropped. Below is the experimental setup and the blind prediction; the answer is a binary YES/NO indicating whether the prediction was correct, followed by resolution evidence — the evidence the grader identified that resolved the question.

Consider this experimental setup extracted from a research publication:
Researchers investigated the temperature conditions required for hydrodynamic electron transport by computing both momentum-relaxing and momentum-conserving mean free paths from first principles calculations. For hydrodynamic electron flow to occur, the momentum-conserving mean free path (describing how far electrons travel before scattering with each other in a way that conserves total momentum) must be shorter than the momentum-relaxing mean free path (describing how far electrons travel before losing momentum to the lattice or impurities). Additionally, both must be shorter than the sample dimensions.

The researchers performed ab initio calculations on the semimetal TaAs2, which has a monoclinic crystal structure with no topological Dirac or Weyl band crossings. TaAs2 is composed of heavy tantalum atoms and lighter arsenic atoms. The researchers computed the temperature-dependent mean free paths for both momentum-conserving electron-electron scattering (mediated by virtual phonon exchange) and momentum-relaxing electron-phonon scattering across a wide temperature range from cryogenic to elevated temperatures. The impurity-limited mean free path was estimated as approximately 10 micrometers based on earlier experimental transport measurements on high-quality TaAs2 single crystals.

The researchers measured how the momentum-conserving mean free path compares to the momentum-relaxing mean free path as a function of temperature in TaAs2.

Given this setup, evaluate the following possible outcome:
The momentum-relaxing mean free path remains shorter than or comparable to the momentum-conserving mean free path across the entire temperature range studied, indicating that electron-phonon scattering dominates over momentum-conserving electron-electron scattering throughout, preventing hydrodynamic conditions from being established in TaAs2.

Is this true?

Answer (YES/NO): NO